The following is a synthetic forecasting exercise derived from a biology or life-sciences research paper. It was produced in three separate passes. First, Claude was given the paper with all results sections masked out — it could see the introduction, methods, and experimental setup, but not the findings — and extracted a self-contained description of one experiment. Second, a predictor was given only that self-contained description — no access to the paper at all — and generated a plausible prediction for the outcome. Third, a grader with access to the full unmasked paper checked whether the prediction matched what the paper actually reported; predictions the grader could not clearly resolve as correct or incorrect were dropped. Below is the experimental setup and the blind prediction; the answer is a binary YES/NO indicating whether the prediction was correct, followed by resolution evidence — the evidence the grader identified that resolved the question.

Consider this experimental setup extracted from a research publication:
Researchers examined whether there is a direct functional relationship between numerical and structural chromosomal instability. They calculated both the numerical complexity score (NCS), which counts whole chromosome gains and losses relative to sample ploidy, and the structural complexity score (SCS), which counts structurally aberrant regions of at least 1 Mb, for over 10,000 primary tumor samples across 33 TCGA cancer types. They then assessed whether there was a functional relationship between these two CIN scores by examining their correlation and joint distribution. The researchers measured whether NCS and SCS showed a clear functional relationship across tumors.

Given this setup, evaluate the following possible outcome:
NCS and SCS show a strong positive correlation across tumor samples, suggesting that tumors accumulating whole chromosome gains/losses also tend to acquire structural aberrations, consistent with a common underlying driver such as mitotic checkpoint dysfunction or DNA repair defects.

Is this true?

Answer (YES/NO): NO